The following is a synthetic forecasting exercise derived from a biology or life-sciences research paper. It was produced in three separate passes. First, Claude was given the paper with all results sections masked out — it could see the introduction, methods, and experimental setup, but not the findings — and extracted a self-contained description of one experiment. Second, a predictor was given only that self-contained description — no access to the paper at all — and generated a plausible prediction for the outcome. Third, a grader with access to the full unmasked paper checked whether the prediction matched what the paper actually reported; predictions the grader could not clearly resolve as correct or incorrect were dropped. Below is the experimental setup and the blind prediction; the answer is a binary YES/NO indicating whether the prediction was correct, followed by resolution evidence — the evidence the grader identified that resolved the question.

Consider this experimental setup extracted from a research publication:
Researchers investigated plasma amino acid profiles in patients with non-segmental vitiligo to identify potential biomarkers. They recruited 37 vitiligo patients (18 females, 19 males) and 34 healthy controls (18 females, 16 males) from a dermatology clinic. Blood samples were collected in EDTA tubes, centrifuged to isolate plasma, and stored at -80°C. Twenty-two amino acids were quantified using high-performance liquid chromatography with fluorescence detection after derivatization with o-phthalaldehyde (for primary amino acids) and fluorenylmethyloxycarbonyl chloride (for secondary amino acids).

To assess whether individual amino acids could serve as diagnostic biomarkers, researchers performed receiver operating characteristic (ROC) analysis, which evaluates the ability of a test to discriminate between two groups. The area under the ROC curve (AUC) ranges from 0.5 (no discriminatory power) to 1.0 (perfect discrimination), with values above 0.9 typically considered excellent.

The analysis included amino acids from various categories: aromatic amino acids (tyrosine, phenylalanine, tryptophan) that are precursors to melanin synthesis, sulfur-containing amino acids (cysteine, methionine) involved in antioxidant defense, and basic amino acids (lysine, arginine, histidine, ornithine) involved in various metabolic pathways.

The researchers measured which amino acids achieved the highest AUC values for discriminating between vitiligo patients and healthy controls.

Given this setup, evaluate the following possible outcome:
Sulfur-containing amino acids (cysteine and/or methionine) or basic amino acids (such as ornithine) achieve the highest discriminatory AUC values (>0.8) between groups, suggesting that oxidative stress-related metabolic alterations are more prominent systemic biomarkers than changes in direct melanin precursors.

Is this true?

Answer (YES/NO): YES